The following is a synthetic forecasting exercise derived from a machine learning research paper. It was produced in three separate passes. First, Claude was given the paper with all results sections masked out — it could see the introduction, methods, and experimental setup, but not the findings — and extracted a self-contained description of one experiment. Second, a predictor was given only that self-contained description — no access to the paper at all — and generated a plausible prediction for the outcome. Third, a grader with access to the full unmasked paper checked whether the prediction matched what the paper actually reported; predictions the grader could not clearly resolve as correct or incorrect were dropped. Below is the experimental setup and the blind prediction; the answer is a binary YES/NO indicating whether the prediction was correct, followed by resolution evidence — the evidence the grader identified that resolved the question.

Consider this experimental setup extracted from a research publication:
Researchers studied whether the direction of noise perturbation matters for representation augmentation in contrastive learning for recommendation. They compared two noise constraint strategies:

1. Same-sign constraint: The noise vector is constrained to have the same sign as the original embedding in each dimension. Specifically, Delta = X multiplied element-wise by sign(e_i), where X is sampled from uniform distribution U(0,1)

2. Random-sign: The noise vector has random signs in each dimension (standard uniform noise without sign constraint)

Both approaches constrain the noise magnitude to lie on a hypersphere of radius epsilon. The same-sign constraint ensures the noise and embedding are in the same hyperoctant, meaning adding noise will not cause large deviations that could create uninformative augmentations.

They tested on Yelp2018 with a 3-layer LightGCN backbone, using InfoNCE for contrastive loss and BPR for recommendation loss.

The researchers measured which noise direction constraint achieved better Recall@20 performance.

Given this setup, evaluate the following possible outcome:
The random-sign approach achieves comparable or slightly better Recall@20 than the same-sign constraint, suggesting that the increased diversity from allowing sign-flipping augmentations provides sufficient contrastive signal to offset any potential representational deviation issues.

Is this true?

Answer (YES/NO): NO